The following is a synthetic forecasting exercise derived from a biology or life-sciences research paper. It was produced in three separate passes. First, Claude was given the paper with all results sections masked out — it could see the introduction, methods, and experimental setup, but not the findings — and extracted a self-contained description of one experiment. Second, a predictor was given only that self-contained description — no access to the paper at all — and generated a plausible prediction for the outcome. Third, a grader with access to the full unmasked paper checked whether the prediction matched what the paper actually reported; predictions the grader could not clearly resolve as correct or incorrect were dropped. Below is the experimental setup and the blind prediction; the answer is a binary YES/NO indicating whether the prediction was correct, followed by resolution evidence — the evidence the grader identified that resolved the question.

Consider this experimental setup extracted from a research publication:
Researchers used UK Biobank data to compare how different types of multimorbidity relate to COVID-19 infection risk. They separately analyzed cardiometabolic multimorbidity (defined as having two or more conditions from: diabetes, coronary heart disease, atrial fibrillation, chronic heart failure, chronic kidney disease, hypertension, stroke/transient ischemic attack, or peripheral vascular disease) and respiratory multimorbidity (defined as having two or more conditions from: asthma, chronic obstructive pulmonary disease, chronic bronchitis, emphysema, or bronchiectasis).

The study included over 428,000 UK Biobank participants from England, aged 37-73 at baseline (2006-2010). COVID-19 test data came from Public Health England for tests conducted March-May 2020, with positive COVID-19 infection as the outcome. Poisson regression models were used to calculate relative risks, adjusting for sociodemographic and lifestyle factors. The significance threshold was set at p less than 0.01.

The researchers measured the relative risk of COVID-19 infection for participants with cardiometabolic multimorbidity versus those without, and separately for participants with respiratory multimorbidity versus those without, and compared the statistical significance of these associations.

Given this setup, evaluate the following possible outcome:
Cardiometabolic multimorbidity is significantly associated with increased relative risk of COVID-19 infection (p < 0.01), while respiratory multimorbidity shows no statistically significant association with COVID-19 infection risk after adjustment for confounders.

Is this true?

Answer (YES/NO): YES